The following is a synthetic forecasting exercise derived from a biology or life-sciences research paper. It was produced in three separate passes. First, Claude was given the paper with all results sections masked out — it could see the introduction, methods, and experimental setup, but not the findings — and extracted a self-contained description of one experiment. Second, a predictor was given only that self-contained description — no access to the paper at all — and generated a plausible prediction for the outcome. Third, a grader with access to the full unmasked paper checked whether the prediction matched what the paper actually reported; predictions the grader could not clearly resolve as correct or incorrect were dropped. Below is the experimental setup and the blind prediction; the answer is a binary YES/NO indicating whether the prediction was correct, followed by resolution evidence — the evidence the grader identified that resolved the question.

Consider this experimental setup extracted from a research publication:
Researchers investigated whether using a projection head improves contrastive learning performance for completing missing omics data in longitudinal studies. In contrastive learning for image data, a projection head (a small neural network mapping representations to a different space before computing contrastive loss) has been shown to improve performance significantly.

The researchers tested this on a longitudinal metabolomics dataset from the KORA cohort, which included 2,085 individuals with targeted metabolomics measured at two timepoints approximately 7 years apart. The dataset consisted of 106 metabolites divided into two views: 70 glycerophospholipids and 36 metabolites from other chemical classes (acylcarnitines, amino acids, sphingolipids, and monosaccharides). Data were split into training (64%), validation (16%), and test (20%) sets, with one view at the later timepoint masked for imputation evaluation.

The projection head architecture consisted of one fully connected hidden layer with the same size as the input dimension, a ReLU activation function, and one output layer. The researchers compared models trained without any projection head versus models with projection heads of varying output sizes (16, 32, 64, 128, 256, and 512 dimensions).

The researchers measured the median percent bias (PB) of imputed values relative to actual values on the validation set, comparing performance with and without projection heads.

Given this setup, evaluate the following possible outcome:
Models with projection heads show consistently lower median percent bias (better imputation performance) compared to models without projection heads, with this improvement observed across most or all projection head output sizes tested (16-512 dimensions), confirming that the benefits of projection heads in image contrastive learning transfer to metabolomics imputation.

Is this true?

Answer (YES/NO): NO